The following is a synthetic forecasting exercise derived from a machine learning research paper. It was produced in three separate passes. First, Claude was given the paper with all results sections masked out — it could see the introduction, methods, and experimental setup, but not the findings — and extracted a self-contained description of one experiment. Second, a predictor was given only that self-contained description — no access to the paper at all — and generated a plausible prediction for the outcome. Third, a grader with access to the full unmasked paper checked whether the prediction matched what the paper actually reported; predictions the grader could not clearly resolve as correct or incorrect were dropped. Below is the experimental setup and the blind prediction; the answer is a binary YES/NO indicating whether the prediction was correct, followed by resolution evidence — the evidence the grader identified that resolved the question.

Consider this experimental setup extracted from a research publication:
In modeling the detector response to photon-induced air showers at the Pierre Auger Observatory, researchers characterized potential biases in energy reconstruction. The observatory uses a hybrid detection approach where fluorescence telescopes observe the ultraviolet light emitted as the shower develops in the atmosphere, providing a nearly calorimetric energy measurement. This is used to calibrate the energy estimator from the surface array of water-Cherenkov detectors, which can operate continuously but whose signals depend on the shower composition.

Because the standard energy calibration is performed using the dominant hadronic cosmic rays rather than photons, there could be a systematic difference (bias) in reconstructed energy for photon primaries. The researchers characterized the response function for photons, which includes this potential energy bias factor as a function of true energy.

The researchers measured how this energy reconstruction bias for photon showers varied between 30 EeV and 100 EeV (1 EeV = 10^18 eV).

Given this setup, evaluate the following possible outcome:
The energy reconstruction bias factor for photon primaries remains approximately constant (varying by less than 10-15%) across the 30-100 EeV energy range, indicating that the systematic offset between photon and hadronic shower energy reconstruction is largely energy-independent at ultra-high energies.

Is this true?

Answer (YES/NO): NO